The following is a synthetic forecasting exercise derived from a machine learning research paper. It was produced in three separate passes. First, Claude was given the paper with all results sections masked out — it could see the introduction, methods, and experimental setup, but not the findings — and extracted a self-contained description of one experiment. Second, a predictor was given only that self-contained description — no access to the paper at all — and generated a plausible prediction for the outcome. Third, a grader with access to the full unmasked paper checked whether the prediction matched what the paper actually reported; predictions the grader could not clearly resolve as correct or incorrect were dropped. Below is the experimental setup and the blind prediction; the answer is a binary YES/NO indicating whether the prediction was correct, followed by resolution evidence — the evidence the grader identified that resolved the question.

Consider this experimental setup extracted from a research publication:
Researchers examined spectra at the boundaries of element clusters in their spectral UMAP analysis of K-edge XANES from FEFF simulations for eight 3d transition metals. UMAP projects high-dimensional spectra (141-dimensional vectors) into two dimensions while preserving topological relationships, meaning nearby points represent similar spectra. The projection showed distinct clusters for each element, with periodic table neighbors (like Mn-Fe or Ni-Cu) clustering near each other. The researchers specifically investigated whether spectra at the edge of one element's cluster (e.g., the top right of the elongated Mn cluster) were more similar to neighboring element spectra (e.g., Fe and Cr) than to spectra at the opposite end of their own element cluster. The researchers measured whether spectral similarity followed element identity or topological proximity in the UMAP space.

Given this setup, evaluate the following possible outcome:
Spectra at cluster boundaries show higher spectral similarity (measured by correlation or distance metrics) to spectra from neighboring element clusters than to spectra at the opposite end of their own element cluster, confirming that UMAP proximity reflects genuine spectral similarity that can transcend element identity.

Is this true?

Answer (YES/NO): YES